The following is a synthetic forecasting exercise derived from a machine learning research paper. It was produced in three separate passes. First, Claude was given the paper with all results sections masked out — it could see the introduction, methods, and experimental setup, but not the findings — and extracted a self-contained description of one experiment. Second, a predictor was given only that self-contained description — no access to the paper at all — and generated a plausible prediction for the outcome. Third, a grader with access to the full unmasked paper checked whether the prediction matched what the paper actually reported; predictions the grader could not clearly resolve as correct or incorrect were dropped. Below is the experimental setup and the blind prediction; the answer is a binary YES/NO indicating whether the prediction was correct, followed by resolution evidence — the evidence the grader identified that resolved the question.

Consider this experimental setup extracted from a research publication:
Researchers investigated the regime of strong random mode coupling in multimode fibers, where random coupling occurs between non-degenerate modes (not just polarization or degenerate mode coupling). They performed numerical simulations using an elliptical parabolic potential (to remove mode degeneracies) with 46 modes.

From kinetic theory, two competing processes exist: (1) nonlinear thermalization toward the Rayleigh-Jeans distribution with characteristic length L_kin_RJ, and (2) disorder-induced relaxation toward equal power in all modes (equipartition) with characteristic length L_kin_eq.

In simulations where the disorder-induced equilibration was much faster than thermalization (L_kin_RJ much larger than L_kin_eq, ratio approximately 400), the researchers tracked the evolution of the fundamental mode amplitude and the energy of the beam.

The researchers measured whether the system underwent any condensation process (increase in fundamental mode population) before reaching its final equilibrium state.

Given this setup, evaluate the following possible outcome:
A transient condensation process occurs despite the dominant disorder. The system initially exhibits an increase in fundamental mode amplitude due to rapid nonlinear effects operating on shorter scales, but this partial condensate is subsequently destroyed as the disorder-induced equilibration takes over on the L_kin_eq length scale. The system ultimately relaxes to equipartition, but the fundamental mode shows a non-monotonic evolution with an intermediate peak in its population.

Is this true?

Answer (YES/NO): NO